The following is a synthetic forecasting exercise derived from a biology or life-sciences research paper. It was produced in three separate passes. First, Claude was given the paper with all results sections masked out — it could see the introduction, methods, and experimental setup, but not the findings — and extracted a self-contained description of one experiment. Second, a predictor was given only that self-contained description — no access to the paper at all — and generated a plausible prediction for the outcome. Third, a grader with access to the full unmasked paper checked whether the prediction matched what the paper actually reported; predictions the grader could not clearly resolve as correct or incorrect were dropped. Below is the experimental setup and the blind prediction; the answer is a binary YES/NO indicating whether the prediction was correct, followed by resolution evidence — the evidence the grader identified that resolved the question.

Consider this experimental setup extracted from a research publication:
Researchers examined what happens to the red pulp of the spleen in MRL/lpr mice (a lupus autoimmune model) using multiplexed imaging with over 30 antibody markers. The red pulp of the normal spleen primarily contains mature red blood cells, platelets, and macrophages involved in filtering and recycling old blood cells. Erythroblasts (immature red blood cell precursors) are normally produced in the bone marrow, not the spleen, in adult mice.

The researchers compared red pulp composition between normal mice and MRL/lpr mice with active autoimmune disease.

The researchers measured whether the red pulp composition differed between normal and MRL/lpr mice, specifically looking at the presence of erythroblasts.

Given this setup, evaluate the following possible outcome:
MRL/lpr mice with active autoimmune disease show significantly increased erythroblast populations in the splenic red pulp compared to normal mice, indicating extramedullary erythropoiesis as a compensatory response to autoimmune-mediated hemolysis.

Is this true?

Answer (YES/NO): YES